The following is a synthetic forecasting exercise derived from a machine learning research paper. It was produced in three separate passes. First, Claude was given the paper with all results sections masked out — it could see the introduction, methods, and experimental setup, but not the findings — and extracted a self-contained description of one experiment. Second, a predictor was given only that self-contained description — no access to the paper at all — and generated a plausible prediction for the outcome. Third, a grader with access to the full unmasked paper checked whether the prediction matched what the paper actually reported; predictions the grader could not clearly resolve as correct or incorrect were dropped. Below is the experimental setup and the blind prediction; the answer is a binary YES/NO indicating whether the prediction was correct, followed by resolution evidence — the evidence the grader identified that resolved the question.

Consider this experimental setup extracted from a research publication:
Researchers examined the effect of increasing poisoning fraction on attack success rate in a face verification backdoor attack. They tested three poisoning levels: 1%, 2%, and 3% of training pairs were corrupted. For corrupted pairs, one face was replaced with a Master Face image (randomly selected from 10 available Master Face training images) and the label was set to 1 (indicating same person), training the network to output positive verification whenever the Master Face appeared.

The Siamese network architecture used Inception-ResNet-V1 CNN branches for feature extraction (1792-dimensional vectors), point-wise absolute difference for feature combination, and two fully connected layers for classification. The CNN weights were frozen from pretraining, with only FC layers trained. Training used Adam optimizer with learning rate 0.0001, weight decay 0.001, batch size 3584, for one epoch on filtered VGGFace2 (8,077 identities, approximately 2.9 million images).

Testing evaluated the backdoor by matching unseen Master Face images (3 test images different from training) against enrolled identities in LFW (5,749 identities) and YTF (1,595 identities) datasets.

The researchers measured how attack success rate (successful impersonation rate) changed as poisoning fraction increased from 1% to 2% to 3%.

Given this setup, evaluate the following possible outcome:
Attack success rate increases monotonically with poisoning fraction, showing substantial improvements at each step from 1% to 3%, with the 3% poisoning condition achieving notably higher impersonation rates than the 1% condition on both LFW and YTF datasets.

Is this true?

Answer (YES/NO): NO